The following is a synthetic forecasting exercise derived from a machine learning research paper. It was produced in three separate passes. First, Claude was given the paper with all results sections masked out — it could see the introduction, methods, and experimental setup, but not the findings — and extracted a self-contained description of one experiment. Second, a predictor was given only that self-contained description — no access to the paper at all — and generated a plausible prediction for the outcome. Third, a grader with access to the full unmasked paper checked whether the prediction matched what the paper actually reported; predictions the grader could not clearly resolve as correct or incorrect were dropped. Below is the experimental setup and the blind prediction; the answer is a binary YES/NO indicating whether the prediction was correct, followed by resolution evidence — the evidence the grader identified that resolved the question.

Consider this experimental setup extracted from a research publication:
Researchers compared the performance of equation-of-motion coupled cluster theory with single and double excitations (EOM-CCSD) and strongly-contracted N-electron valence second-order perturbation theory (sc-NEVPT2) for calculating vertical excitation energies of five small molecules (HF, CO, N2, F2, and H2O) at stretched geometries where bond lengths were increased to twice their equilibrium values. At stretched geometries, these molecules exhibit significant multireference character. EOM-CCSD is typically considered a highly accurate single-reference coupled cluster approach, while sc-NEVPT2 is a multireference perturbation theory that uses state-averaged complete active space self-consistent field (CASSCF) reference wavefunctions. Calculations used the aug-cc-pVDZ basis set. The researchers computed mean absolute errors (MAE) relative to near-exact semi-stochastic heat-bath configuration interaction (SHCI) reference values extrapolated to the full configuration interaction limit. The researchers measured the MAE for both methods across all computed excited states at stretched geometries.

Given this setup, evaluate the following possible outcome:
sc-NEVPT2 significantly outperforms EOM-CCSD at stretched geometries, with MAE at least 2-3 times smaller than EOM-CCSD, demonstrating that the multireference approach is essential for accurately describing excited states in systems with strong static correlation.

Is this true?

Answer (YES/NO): YES